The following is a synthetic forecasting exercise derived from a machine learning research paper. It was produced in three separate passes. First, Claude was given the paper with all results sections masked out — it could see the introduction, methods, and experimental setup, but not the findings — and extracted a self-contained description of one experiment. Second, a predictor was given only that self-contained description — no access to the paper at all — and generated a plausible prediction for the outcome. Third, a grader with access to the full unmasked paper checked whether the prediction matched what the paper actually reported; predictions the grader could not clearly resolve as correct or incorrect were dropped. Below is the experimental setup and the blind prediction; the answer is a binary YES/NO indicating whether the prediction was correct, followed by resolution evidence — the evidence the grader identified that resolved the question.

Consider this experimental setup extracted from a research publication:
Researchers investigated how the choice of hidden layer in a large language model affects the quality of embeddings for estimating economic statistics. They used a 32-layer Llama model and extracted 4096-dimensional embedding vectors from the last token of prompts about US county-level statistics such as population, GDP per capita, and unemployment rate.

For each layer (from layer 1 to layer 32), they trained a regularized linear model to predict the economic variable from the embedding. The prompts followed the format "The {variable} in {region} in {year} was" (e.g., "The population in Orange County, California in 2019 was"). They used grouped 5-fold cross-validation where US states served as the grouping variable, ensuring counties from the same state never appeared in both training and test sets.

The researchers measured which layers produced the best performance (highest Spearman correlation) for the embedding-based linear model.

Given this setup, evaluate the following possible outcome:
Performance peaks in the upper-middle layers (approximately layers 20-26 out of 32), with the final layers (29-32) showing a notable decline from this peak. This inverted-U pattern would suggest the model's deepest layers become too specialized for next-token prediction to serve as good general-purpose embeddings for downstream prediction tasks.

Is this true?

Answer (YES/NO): NO